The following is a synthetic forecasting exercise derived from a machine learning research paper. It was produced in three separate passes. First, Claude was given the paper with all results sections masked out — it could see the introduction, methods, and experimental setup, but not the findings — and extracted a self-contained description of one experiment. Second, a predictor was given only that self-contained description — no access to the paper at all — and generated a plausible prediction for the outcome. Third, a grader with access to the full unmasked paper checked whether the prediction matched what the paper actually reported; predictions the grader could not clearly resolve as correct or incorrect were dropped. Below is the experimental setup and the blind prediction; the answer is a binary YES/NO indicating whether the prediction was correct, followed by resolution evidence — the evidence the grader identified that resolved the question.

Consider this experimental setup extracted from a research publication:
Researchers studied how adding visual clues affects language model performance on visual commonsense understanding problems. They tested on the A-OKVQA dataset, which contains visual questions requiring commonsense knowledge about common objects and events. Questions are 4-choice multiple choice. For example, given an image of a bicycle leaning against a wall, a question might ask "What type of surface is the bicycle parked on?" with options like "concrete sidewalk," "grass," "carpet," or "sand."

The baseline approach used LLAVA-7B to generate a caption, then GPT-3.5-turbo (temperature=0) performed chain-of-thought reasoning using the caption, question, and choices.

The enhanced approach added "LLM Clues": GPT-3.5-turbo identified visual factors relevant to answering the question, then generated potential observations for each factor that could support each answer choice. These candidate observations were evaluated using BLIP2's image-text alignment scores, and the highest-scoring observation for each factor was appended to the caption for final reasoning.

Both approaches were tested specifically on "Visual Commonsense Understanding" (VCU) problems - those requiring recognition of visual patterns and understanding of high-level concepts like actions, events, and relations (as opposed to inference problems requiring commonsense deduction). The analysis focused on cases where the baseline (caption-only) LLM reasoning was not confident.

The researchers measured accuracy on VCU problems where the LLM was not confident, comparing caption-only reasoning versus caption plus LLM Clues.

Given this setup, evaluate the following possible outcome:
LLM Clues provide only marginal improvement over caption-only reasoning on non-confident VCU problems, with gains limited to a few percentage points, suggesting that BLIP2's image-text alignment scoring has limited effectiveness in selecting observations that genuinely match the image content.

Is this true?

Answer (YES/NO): NO